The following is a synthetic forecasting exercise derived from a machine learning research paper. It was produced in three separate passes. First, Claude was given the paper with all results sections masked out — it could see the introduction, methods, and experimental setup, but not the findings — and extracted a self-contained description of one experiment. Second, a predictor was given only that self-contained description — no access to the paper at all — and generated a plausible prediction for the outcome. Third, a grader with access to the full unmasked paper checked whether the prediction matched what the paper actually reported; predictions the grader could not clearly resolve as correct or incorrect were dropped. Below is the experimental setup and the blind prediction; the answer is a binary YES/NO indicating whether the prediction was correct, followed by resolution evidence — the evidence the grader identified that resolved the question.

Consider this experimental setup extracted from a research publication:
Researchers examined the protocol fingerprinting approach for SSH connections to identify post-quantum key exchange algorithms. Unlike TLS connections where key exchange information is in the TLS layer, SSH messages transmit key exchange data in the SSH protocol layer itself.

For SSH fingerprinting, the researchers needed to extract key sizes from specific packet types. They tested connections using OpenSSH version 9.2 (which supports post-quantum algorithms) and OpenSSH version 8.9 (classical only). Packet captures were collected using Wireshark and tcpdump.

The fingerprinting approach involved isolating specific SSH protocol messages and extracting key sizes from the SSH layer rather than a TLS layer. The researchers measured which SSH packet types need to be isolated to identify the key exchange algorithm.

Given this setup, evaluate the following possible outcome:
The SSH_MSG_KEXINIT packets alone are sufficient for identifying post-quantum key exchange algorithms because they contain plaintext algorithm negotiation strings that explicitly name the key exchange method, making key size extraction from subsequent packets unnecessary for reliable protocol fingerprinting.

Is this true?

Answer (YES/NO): NO